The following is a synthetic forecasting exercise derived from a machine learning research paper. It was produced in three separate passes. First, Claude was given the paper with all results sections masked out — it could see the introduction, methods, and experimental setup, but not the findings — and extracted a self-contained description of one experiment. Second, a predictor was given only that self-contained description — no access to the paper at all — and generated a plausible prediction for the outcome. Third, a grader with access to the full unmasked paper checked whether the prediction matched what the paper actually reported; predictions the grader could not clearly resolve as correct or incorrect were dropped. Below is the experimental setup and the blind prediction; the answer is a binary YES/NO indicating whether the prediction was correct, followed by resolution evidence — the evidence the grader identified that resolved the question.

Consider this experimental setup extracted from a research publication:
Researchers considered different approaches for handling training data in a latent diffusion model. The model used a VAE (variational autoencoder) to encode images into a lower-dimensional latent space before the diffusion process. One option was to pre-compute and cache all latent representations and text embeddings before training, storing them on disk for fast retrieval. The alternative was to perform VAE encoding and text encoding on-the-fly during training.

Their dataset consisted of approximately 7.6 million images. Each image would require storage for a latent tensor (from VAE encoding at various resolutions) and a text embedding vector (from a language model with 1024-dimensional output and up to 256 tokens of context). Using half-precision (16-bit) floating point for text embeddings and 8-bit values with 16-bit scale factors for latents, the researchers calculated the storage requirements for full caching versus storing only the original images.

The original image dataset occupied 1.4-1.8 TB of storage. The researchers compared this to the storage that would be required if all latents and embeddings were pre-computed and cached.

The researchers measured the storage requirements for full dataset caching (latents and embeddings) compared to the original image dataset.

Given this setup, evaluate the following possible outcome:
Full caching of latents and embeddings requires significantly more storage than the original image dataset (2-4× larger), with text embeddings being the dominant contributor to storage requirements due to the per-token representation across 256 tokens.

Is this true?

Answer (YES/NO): NO